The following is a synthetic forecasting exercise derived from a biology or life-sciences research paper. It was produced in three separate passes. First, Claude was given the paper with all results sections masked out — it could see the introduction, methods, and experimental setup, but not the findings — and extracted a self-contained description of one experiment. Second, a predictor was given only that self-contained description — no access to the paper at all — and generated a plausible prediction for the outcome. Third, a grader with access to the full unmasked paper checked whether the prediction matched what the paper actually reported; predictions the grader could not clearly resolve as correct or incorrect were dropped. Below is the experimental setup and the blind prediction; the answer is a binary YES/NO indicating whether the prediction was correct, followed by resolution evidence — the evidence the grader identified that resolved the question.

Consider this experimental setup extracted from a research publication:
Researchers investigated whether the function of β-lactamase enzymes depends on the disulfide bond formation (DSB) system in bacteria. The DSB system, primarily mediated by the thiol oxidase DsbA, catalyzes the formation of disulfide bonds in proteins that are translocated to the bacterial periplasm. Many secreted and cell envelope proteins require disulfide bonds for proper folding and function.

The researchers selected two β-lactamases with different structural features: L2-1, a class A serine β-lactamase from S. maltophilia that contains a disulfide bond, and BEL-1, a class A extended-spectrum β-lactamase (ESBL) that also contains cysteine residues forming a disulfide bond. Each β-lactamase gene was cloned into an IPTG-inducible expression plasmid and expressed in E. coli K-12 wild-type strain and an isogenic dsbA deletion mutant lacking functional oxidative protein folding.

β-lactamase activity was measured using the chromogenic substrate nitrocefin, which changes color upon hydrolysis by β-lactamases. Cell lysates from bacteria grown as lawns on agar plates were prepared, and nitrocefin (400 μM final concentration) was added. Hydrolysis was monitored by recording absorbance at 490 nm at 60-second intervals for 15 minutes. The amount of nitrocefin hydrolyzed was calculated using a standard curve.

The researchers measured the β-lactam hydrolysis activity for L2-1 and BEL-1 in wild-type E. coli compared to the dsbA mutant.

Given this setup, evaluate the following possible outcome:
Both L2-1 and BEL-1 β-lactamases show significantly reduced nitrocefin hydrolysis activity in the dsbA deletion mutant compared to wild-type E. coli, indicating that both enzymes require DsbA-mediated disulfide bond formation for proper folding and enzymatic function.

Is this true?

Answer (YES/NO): NO